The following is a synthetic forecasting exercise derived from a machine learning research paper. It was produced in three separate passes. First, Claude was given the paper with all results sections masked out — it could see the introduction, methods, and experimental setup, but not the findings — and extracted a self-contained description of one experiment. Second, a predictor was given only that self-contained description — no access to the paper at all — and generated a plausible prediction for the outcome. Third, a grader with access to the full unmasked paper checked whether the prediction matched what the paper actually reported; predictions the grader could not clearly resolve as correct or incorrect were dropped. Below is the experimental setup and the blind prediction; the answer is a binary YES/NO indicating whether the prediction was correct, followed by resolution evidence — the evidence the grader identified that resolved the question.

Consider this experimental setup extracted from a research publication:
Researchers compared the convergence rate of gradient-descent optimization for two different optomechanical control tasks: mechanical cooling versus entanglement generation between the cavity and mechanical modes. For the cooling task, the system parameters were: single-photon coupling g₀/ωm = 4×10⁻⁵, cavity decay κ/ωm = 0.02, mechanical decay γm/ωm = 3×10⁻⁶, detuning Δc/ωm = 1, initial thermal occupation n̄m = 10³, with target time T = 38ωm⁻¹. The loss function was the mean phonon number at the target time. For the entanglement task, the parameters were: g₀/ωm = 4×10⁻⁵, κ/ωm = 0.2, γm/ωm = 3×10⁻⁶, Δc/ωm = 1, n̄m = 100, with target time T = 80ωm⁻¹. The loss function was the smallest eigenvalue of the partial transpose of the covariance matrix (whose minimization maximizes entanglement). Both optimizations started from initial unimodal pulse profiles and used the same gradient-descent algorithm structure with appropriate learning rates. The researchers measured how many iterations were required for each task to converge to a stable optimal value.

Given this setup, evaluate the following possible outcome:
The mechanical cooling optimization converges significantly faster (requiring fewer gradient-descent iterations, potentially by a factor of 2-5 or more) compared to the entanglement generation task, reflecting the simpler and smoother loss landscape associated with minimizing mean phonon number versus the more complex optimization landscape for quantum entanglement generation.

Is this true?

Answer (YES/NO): NO